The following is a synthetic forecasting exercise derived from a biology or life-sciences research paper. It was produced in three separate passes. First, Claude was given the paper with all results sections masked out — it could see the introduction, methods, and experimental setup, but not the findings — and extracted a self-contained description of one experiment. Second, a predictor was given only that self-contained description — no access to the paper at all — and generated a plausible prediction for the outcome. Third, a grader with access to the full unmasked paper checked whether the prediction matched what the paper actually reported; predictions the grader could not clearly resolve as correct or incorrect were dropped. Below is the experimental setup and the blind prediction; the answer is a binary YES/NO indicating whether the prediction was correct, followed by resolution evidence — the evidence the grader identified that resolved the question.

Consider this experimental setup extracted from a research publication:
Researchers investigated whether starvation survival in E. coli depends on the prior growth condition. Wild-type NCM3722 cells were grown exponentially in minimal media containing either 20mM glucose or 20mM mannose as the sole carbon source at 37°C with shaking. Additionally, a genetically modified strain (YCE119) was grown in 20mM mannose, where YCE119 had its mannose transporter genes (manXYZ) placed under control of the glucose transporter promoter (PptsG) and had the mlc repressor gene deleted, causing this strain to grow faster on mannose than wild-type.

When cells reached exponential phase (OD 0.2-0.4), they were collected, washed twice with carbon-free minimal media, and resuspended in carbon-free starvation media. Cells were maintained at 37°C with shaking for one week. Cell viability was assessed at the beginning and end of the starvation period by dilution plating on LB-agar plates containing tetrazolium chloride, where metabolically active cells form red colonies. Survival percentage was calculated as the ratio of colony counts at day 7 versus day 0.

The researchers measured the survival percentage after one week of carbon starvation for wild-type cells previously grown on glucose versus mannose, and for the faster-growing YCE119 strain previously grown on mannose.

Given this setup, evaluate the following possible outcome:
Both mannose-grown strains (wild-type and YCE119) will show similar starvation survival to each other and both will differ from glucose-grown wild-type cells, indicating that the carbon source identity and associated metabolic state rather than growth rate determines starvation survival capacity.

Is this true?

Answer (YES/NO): NO